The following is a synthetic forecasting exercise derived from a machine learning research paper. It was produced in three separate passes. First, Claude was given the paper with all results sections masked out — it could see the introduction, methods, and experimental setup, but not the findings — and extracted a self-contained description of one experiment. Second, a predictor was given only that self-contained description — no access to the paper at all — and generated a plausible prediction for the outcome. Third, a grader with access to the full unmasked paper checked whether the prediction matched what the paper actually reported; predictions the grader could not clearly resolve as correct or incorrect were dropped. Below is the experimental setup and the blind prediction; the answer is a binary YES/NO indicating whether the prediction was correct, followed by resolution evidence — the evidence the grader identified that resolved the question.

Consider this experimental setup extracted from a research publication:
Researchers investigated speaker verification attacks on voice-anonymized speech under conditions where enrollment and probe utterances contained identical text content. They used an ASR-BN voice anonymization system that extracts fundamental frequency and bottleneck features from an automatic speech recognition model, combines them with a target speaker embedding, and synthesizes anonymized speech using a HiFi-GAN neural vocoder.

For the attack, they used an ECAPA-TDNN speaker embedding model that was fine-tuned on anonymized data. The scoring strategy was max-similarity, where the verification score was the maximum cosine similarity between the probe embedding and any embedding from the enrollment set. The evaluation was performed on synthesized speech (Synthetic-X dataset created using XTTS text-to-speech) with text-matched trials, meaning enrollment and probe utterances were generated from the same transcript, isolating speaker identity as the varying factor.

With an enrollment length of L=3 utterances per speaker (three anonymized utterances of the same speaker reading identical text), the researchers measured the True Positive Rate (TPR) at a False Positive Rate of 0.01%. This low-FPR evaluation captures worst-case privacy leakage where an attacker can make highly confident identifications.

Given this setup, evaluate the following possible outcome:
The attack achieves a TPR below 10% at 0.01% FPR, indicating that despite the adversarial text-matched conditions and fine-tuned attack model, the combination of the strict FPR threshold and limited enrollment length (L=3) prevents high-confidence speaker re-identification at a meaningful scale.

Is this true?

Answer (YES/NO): YES